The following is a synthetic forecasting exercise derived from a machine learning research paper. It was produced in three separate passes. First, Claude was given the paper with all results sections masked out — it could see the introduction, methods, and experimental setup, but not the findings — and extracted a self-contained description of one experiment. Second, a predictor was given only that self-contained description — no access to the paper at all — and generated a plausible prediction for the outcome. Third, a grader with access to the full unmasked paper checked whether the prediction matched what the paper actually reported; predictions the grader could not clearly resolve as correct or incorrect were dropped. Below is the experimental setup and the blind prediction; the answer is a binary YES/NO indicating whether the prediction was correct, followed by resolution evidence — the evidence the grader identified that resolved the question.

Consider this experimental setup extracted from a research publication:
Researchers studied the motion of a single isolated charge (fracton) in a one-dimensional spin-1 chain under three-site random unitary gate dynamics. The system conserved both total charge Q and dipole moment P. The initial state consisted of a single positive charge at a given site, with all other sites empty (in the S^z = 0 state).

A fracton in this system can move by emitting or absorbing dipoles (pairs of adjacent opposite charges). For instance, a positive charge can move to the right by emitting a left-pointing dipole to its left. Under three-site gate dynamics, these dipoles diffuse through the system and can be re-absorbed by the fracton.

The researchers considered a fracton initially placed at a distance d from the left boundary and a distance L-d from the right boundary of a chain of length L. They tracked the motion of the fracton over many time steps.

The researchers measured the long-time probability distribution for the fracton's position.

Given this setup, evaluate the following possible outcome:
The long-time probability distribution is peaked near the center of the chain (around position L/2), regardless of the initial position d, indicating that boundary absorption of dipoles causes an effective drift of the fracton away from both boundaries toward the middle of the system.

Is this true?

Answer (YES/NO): NO